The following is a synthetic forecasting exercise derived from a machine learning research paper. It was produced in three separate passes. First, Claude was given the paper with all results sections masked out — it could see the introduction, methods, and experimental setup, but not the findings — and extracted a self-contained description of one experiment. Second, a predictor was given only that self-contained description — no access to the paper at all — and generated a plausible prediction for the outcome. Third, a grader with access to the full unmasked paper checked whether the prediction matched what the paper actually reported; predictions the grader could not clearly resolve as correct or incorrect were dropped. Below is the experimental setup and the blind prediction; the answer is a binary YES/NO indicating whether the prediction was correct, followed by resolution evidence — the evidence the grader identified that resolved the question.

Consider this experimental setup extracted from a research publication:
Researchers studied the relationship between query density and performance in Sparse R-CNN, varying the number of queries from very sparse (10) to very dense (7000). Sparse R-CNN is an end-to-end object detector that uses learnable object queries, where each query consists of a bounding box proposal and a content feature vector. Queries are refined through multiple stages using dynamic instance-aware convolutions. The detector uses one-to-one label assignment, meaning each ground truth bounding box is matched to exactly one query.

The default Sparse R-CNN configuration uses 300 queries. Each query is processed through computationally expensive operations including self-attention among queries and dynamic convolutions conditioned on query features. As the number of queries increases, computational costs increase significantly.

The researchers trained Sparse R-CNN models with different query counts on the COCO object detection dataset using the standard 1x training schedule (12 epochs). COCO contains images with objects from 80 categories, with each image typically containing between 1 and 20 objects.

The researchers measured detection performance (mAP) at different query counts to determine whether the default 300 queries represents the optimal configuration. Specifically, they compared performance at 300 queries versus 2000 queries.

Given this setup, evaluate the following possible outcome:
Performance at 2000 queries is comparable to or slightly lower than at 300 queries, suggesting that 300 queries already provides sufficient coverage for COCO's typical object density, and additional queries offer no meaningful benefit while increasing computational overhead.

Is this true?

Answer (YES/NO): NO